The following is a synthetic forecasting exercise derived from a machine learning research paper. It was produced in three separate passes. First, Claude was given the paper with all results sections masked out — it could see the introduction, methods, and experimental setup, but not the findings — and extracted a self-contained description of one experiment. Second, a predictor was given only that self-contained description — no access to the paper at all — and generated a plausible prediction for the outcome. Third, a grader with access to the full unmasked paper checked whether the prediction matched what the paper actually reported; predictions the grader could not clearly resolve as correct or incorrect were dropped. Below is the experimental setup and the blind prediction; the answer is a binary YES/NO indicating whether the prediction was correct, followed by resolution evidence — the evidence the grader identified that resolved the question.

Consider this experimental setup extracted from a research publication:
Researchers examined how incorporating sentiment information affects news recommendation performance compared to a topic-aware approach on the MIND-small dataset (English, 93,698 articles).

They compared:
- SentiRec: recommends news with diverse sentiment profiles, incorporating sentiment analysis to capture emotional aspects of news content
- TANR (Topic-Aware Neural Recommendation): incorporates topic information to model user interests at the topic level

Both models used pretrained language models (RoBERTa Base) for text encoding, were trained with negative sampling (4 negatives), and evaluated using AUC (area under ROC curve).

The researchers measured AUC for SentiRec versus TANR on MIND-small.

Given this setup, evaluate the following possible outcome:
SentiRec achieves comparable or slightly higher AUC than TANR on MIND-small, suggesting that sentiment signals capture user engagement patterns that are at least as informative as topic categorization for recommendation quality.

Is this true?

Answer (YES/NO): YES